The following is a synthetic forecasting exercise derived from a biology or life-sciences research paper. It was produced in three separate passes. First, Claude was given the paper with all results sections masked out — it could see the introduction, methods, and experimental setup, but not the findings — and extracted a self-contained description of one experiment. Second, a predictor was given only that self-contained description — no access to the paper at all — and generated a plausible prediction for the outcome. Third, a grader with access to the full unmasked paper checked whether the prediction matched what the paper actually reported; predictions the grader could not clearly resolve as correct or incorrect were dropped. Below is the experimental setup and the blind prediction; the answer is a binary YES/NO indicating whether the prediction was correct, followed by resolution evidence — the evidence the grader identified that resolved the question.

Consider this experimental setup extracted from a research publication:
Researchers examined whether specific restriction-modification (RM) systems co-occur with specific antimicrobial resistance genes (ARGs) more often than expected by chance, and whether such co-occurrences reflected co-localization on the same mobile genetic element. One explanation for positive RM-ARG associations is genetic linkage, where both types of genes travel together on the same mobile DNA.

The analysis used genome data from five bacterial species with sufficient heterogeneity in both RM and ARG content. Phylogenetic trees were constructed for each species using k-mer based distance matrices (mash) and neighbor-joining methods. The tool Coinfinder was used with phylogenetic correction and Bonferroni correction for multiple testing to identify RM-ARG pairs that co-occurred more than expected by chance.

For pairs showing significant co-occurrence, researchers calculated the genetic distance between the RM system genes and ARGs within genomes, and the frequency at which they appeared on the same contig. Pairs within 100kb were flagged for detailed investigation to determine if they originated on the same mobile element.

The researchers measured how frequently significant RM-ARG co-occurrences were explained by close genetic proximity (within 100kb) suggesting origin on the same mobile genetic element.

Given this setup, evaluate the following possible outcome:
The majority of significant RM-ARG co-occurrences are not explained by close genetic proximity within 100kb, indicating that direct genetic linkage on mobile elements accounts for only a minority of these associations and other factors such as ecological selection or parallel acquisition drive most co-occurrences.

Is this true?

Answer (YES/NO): YES